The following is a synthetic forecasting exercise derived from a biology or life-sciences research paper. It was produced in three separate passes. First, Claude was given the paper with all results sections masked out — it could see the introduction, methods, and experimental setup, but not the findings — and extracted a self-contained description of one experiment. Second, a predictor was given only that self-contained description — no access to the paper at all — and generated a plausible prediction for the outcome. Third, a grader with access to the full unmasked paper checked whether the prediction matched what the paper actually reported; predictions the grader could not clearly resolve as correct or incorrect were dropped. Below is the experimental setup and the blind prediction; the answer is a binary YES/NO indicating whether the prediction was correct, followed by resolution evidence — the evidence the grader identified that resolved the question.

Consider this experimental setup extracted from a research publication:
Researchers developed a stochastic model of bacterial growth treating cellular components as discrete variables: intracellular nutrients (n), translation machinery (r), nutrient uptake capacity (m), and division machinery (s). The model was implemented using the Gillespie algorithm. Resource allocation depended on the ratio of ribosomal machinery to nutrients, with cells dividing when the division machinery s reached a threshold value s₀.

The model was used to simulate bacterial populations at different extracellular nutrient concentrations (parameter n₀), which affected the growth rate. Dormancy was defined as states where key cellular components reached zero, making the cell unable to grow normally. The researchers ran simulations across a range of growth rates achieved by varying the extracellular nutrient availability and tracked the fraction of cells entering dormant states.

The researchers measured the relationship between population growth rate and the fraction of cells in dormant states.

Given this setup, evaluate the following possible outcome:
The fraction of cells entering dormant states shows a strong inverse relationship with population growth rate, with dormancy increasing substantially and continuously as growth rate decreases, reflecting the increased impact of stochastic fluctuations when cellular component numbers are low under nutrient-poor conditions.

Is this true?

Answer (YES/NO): NO